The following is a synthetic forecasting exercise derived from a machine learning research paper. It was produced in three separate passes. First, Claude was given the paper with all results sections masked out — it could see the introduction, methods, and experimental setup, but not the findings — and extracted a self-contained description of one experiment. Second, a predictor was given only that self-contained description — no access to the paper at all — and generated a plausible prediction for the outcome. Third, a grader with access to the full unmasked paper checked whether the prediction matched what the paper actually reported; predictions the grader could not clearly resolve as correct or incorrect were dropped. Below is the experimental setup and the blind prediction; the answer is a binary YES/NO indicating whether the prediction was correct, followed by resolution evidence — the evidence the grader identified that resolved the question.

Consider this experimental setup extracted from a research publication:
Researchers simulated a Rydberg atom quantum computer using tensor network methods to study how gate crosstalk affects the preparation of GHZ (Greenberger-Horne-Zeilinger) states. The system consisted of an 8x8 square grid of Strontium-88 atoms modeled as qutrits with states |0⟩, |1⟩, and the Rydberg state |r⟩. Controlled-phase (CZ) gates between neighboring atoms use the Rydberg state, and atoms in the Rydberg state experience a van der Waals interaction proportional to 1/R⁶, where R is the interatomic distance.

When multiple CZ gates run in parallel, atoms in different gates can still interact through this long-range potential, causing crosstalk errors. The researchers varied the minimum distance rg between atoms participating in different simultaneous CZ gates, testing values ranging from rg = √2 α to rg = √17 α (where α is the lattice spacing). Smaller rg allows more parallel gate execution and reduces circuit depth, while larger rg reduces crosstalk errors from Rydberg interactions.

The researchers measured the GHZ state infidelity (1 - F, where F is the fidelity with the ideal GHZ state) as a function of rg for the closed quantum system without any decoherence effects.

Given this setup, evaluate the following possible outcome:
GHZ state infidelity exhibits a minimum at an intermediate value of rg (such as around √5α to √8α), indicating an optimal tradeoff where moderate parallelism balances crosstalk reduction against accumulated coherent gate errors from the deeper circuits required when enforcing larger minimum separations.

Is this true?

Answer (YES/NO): NO